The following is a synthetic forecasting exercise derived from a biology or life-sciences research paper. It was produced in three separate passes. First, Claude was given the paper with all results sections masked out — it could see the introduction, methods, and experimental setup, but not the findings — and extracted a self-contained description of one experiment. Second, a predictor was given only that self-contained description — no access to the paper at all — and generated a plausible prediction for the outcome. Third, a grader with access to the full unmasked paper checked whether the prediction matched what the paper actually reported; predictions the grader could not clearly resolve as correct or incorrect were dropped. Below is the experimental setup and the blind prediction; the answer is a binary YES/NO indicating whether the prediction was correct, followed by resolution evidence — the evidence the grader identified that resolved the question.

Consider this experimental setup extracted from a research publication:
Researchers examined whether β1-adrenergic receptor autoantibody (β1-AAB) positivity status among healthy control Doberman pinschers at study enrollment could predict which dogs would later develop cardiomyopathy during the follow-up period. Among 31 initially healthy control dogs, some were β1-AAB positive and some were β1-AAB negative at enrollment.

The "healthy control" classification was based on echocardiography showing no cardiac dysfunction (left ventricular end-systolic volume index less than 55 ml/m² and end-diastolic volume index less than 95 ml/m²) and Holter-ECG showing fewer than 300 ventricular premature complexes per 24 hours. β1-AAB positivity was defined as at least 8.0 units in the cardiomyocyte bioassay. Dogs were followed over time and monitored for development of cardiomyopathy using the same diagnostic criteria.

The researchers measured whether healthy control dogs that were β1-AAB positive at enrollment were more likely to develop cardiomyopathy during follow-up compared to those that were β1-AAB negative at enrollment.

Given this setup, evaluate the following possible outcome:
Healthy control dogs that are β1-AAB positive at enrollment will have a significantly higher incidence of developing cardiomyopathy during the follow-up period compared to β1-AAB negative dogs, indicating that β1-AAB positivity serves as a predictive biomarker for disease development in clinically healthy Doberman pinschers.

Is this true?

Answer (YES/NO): YES